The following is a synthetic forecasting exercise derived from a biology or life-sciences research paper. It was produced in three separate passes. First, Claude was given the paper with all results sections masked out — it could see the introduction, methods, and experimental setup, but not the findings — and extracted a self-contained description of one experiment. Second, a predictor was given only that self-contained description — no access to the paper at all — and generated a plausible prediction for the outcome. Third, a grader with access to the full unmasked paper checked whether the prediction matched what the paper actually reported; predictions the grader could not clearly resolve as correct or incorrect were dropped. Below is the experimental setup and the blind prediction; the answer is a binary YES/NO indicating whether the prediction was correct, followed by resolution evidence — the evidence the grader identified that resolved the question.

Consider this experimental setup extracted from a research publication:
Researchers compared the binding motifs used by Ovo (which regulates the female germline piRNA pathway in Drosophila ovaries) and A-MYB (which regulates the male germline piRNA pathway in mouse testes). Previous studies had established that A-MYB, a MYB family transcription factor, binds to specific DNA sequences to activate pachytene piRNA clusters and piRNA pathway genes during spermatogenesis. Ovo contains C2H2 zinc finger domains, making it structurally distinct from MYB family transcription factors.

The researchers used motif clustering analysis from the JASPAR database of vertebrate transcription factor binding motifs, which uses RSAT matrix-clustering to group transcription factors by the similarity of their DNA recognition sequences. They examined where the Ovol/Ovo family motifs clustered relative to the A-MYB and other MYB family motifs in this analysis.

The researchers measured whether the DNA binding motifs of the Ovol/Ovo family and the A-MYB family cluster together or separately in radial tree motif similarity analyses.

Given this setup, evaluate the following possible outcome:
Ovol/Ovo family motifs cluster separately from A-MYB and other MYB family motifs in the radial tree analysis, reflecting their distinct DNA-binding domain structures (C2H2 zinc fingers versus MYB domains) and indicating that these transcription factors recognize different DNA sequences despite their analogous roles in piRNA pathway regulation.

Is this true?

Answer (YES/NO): NO